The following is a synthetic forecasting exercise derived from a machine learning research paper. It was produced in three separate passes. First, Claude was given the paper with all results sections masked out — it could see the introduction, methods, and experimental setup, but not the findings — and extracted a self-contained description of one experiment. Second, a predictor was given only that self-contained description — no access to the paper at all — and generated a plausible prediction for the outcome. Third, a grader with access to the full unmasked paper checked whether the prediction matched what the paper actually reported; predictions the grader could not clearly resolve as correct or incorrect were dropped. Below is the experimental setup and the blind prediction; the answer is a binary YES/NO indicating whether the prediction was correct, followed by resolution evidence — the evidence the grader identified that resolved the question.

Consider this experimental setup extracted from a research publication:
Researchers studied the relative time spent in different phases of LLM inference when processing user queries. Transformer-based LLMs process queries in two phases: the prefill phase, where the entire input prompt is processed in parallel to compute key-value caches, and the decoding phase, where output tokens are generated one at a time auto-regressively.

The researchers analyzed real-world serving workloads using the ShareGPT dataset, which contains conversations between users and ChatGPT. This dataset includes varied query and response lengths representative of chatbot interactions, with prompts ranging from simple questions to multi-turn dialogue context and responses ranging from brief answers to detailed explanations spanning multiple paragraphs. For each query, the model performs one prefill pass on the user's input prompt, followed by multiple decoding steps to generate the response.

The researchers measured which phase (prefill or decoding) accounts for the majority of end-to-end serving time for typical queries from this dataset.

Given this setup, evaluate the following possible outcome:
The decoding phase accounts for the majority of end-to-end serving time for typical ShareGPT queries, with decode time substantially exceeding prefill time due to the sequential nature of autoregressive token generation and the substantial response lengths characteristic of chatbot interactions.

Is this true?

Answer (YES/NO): YES